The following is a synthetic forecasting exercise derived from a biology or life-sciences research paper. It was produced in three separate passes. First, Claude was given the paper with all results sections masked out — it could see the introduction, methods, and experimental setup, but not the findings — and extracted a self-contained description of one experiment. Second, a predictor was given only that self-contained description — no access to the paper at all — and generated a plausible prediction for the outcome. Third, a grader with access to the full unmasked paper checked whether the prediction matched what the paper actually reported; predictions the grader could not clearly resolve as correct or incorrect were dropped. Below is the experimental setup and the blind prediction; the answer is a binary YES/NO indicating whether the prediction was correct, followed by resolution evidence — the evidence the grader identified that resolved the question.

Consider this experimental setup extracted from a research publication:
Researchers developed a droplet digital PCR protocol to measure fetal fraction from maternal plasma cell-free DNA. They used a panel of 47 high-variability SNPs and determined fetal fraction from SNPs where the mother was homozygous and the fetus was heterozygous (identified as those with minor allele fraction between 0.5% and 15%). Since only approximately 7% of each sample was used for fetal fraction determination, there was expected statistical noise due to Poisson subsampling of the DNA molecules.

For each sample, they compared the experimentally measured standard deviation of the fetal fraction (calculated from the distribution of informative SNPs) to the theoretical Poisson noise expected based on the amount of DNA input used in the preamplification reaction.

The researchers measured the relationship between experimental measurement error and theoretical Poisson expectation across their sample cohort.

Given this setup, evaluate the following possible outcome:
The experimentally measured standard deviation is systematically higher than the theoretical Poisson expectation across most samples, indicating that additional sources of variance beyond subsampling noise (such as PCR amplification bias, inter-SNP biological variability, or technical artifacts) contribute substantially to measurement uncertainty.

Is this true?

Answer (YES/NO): NO